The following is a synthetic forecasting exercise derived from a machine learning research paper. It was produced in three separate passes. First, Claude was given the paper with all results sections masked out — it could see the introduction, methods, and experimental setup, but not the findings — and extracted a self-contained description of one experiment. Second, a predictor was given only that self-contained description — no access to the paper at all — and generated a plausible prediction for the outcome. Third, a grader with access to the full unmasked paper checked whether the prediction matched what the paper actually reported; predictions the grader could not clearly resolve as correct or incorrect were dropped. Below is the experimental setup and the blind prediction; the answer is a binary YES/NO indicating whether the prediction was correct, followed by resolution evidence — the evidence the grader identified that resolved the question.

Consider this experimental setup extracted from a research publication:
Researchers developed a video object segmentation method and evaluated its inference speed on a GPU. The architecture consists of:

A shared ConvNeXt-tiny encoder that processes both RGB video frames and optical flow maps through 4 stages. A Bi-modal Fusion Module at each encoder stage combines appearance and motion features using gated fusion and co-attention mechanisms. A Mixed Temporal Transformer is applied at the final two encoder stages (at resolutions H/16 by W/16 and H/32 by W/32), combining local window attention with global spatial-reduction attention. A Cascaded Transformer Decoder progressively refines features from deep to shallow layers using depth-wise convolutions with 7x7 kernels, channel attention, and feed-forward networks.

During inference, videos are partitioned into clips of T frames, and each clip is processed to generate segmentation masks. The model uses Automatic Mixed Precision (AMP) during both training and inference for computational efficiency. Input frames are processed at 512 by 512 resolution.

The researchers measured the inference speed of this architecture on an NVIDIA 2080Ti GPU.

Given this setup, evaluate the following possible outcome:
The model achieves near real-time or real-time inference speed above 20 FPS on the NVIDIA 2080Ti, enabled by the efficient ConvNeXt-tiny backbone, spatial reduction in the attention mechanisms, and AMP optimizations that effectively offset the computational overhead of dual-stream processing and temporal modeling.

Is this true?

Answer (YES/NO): YES